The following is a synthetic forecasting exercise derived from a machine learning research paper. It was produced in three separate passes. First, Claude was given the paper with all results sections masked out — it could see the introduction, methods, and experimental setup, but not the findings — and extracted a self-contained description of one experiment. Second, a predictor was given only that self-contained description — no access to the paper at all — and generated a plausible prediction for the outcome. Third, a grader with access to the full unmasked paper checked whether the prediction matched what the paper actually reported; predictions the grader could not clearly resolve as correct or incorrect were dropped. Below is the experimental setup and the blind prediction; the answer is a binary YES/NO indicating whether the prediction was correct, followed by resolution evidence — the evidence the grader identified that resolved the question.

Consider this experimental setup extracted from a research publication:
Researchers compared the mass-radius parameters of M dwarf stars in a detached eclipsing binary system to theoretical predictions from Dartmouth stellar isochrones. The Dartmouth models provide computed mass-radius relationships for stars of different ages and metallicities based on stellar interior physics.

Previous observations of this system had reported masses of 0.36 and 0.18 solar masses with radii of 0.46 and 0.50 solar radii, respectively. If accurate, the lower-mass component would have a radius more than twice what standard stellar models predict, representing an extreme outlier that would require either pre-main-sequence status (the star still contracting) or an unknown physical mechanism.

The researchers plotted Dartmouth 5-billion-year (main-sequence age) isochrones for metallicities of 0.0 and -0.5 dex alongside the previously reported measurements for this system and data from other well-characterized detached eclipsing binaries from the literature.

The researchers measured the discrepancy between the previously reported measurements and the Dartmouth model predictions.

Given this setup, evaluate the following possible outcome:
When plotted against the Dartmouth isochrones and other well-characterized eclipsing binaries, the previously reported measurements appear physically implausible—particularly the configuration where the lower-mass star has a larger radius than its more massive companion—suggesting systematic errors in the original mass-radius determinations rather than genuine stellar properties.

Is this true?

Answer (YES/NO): YES